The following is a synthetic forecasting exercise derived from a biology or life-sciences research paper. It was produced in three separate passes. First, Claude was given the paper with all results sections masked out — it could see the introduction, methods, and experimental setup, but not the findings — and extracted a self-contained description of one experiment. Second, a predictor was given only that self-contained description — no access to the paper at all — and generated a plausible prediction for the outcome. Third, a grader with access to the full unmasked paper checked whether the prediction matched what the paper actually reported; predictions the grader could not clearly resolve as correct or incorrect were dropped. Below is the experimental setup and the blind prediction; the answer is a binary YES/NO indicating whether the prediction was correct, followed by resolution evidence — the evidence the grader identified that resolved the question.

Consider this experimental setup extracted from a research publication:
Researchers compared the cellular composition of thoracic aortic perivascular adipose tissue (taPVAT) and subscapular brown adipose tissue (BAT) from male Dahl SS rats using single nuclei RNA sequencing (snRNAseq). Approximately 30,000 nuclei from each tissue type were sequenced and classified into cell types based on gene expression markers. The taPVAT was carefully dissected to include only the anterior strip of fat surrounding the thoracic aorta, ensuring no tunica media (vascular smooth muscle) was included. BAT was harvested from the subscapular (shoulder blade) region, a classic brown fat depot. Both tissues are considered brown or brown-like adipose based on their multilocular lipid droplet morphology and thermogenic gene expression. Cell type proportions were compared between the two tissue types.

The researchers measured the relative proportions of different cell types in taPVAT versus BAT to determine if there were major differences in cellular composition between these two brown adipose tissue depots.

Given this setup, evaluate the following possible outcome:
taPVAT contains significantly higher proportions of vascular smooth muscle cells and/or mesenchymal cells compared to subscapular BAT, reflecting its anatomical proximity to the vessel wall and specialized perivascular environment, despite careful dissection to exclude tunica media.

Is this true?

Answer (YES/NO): NO